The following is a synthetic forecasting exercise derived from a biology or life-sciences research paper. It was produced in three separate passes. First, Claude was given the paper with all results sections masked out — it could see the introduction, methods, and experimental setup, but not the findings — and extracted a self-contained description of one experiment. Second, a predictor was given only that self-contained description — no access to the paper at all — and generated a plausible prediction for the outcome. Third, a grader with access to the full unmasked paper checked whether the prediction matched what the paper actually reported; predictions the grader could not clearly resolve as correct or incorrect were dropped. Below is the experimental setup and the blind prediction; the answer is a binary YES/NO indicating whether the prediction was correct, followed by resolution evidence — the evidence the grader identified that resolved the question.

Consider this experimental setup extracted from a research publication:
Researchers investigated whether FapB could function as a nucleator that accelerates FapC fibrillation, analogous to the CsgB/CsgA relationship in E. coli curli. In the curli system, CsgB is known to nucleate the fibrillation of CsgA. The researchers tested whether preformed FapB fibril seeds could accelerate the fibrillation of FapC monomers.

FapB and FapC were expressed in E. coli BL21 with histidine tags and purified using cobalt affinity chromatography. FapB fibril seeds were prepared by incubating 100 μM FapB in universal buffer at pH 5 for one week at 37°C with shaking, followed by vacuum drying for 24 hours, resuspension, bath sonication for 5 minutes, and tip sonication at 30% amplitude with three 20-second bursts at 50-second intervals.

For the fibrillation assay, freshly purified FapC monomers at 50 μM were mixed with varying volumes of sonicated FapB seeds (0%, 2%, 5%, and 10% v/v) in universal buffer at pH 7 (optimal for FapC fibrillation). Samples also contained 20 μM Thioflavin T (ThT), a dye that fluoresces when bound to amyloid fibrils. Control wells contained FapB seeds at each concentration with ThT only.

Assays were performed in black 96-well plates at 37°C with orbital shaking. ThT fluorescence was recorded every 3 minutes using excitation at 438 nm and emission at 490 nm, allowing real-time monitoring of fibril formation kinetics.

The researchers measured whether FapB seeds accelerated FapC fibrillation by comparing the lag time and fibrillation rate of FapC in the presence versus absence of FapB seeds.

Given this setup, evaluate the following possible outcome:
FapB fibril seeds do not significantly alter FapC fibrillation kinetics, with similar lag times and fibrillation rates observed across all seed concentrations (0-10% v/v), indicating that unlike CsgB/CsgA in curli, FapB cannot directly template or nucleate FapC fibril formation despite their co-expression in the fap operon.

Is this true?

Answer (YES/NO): YES